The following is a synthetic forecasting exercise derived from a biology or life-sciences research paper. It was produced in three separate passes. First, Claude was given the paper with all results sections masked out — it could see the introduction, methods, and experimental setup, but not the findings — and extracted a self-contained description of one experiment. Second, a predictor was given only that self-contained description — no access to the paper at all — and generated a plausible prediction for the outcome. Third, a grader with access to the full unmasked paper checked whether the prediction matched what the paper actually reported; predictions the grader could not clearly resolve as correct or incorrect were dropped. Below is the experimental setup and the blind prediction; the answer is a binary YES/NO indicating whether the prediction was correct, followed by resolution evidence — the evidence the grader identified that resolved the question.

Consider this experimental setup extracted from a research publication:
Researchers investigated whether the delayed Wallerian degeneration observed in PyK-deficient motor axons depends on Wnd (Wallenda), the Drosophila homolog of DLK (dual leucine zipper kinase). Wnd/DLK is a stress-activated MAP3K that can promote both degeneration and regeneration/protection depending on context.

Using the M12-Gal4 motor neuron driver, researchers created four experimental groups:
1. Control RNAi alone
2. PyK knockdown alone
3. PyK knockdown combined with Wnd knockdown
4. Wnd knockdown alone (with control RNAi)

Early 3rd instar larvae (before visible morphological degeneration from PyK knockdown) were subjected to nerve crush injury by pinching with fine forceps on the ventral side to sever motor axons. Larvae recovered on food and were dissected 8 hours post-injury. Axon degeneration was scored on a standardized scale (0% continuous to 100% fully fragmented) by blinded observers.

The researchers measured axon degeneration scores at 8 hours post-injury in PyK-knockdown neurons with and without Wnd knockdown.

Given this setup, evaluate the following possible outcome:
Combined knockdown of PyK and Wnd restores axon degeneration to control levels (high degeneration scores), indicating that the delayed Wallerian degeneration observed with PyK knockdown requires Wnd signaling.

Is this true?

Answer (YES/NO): NO